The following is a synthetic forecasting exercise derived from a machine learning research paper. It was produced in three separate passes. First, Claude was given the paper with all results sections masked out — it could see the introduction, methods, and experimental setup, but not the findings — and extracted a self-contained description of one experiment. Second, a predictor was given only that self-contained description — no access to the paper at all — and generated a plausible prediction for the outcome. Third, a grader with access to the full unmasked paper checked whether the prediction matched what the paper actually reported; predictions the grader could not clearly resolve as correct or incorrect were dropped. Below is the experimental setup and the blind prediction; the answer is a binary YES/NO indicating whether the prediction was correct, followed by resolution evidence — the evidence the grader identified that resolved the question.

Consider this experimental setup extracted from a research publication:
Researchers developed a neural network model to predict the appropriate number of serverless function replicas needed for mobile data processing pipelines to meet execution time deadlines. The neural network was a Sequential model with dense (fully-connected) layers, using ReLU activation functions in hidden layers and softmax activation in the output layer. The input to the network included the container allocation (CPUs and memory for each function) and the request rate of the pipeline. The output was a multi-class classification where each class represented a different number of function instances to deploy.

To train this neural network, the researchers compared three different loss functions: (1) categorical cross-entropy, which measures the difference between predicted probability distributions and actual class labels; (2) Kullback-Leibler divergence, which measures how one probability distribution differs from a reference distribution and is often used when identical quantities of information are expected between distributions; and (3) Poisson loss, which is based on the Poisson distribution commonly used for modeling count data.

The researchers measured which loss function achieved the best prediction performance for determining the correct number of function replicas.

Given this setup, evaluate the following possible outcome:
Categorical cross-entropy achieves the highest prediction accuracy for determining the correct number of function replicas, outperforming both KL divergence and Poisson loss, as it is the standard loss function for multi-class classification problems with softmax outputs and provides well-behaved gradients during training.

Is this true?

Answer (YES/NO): YES